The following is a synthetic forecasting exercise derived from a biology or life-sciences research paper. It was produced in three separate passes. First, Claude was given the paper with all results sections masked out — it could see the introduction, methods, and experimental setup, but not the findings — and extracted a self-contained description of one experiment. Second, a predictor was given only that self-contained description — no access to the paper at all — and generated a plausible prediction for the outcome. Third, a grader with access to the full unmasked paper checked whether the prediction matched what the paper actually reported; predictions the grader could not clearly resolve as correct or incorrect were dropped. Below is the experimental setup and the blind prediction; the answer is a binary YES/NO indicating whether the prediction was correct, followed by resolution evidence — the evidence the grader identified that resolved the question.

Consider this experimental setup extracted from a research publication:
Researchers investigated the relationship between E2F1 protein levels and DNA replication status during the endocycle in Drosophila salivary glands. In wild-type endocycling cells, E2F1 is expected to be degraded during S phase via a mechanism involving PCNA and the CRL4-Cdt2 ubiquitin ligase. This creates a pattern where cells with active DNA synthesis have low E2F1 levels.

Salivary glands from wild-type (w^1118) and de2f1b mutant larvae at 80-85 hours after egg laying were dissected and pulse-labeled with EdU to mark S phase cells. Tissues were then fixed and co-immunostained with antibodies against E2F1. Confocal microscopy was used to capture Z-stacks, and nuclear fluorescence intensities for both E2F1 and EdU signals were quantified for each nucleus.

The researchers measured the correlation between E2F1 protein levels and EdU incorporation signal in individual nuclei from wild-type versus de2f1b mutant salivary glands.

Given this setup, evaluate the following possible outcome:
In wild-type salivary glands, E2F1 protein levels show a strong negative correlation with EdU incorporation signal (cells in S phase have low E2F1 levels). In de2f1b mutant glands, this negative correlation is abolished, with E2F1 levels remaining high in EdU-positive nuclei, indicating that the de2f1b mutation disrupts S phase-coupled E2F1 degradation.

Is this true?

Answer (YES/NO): YES